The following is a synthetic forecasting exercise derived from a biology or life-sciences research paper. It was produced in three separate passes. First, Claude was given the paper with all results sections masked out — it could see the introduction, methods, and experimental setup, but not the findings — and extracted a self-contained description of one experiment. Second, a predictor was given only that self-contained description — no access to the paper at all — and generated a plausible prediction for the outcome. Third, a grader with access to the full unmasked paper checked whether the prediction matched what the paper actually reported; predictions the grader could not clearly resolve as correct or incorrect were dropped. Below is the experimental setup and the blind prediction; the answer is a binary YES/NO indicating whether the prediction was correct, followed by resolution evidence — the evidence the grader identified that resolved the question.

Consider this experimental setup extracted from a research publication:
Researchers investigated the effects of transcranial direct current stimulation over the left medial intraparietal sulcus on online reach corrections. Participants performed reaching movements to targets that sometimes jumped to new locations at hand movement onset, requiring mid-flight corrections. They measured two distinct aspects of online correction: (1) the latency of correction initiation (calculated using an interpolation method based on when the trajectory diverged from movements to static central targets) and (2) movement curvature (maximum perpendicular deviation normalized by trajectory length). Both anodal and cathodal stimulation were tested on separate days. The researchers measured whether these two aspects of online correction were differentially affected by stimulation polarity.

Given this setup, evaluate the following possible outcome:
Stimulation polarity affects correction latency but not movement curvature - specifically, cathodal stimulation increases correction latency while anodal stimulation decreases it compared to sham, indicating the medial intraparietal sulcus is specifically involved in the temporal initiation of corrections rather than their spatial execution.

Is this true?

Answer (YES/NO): NO